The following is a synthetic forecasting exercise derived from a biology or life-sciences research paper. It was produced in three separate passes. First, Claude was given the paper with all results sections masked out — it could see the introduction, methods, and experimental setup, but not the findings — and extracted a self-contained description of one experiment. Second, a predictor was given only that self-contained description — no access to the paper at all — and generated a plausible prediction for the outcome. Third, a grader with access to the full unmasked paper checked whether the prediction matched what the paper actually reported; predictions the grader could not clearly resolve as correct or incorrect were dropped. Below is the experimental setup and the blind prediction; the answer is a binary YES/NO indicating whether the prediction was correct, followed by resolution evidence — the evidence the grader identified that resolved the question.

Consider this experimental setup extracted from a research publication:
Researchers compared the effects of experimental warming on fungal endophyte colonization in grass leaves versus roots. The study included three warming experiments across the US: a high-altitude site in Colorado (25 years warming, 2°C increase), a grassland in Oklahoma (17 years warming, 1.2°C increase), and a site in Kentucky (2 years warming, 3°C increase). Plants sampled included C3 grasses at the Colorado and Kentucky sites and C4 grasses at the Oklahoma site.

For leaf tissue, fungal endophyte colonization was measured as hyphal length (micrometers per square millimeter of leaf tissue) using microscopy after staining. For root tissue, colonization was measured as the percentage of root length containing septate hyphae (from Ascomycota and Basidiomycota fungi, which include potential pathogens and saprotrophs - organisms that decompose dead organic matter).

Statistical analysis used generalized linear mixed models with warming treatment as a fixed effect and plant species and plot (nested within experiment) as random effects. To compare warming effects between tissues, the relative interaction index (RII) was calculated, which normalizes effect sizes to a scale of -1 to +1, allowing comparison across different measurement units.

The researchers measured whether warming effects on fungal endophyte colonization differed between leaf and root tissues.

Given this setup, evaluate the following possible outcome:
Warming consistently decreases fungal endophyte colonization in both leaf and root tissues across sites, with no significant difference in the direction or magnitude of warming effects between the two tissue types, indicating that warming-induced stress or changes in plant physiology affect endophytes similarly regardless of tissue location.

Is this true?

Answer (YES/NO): NO